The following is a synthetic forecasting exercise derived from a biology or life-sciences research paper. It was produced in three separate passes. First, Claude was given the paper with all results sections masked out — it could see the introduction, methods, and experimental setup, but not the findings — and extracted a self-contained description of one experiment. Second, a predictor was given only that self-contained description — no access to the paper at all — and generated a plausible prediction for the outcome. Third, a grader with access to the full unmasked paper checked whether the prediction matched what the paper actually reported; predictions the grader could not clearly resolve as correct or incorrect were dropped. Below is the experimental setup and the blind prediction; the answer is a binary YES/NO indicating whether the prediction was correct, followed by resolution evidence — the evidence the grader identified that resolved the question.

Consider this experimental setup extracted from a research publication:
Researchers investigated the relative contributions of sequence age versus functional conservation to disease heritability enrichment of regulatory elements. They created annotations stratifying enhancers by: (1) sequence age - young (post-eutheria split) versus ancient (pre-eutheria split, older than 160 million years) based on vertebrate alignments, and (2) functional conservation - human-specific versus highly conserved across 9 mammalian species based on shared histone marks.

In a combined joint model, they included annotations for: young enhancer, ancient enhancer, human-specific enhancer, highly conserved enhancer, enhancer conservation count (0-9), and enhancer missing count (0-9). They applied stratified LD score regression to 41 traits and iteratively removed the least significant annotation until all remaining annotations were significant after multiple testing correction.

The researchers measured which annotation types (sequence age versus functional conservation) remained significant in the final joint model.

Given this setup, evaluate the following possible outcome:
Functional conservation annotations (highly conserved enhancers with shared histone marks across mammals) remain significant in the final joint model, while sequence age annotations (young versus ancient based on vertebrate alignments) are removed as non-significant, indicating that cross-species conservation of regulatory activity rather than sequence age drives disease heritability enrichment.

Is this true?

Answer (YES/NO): NO